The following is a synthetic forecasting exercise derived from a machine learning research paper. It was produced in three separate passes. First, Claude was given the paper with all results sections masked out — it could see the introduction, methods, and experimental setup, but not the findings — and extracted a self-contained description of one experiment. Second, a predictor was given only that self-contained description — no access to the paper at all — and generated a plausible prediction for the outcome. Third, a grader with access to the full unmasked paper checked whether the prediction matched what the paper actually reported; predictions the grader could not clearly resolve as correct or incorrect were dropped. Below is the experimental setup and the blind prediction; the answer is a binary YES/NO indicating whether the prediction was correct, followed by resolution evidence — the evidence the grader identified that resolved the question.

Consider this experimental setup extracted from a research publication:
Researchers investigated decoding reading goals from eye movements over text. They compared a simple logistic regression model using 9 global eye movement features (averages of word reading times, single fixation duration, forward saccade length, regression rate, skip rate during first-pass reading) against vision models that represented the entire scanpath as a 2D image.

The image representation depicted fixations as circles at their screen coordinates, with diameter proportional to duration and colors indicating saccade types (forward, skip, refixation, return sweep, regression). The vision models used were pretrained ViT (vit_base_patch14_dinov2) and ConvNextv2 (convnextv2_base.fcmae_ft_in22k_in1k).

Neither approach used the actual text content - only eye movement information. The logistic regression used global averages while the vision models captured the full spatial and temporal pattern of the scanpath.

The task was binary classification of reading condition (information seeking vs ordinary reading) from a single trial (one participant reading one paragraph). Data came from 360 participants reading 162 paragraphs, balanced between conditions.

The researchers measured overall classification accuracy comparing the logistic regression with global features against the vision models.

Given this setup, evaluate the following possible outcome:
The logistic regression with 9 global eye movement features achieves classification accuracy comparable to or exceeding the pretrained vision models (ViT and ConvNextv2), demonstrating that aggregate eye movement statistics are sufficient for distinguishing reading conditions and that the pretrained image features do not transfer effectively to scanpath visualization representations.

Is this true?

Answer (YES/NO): NO